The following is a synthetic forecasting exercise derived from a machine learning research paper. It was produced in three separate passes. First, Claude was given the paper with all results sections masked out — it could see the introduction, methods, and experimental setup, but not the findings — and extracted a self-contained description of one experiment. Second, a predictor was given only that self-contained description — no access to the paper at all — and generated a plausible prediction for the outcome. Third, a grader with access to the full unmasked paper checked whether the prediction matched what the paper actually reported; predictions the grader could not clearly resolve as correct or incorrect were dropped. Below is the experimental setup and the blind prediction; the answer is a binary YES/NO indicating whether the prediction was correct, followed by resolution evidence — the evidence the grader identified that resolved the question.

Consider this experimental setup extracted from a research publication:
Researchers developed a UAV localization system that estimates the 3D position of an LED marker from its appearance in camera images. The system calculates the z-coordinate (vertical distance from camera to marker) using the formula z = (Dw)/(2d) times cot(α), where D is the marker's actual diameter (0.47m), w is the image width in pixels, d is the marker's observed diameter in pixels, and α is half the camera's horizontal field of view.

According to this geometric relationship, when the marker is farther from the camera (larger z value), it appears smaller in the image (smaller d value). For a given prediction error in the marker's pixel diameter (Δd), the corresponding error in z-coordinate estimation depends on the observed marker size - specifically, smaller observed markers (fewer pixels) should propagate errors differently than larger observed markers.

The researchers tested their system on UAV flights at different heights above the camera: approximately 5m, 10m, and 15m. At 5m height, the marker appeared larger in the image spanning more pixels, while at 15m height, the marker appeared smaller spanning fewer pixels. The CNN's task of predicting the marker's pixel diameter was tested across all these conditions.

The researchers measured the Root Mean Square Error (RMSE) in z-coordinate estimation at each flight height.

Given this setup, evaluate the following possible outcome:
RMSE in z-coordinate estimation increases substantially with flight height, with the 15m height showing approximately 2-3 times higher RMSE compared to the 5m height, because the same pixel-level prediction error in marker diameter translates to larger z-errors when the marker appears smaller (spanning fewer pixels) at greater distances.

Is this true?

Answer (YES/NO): NO